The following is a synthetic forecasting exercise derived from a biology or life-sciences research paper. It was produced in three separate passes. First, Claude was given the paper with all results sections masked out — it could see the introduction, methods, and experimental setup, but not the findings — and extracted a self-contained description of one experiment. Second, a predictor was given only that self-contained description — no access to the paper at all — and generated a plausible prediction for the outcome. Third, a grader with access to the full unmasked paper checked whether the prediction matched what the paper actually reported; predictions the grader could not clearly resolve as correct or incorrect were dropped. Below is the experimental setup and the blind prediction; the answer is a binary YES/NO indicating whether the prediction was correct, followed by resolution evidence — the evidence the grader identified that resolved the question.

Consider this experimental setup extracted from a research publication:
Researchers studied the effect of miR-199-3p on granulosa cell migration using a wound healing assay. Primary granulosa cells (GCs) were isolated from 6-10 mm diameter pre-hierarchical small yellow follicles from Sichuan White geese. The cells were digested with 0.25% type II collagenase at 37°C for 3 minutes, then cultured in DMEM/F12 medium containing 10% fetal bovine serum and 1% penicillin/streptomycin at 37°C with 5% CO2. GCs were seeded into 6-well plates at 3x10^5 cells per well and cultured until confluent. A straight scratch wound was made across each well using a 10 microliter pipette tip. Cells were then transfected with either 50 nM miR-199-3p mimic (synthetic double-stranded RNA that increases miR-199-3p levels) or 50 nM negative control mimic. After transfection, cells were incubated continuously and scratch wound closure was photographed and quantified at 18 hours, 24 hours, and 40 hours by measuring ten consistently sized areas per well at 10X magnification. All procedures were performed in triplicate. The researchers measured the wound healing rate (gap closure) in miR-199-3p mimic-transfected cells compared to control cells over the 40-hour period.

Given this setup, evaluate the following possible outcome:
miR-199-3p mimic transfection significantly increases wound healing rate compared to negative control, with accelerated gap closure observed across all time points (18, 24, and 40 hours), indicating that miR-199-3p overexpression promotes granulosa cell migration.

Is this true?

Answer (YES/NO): NO